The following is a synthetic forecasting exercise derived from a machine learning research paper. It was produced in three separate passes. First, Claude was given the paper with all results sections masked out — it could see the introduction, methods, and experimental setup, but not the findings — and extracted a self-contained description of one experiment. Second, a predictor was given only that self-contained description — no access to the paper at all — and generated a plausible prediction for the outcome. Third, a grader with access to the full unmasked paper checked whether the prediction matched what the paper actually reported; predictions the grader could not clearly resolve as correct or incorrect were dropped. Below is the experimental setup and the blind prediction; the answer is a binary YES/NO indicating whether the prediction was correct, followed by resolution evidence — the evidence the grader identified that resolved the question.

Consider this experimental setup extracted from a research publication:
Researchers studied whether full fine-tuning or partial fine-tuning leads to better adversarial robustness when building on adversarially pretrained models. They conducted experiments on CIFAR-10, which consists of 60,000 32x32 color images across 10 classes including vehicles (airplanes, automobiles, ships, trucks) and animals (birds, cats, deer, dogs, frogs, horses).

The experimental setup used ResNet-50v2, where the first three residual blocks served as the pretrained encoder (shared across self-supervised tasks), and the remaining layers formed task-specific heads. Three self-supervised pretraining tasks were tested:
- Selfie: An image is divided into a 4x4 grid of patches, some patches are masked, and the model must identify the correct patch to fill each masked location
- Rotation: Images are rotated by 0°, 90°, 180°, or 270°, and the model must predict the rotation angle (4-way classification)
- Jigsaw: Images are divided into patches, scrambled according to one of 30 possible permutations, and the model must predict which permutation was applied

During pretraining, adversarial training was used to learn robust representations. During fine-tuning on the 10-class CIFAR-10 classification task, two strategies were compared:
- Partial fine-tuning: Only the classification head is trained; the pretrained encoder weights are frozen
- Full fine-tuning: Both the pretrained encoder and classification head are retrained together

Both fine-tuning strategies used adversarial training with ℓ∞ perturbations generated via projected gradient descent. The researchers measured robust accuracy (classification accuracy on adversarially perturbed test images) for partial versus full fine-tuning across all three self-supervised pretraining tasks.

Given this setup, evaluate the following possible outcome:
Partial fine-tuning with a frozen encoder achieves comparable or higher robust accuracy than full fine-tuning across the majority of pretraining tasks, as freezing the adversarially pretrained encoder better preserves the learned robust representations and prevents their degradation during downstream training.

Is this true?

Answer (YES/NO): NO